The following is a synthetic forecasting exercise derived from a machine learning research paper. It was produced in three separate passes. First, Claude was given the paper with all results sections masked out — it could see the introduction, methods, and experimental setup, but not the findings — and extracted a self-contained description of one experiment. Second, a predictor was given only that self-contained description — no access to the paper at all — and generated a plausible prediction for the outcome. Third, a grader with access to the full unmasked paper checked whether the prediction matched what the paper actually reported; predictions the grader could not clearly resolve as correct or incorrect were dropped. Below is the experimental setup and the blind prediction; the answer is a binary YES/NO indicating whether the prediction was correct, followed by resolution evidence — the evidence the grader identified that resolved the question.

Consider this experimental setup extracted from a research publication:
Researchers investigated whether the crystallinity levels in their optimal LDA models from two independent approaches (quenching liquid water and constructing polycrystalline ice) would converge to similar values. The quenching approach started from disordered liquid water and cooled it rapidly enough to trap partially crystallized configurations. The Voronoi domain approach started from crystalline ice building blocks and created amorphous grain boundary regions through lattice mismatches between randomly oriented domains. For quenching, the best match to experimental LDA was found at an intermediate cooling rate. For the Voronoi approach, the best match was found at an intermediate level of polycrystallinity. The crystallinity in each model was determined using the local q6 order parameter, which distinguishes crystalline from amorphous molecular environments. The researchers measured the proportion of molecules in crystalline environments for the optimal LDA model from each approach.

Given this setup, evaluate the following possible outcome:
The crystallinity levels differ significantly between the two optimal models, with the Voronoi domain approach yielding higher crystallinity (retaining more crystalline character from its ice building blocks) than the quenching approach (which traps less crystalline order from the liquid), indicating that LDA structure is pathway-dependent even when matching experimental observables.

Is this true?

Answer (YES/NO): NO